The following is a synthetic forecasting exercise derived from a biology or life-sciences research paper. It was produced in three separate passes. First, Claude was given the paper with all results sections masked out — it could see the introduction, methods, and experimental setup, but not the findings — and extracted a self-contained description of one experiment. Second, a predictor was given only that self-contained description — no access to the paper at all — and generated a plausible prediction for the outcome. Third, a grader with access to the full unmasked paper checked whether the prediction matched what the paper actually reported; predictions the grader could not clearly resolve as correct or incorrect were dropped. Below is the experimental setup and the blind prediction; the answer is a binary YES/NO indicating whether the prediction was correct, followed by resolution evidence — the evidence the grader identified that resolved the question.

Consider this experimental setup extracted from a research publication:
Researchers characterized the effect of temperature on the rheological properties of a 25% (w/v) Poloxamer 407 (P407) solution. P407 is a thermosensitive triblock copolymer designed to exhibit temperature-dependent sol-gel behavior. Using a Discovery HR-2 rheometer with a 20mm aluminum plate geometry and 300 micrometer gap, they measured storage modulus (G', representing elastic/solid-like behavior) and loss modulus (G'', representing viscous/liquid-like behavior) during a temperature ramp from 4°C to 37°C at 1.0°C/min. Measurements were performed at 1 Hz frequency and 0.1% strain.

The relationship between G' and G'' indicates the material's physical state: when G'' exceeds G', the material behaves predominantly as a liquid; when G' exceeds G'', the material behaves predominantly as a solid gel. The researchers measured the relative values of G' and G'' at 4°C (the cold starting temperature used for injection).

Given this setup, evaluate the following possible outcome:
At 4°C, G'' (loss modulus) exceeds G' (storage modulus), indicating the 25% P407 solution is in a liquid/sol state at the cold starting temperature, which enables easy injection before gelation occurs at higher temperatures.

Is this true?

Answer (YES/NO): YES